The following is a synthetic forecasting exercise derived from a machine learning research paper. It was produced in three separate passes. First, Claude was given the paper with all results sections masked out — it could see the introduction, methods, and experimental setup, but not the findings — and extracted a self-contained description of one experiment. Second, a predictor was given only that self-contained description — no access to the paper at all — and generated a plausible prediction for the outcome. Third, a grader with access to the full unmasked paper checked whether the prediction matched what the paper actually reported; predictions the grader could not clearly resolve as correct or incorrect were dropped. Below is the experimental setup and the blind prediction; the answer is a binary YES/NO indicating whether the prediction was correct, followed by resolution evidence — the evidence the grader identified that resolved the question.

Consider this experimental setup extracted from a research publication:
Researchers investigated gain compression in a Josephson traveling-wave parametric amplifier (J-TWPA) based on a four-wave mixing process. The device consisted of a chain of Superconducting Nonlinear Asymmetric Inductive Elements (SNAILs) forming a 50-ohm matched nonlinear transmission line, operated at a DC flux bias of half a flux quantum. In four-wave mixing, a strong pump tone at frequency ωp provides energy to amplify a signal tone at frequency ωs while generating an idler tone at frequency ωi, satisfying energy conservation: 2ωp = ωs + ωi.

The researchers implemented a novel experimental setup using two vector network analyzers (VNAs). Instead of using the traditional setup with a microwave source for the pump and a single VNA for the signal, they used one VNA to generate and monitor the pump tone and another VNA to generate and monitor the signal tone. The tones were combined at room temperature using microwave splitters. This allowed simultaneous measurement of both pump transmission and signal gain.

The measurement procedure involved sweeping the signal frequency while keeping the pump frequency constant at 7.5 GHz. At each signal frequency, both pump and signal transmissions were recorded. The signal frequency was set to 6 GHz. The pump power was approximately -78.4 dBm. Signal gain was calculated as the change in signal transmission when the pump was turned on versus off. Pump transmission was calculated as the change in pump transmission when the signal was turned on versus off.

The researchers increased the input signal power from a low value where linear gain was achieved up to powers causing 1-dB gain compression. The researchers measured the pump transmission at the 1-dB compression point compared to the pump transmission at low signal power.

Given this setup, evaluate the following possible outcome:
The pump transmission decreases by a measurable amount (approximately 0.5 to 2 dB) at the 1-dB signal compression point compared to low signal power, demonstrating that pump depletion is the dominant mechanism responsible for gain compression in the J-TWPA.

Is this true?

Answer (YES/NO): NO